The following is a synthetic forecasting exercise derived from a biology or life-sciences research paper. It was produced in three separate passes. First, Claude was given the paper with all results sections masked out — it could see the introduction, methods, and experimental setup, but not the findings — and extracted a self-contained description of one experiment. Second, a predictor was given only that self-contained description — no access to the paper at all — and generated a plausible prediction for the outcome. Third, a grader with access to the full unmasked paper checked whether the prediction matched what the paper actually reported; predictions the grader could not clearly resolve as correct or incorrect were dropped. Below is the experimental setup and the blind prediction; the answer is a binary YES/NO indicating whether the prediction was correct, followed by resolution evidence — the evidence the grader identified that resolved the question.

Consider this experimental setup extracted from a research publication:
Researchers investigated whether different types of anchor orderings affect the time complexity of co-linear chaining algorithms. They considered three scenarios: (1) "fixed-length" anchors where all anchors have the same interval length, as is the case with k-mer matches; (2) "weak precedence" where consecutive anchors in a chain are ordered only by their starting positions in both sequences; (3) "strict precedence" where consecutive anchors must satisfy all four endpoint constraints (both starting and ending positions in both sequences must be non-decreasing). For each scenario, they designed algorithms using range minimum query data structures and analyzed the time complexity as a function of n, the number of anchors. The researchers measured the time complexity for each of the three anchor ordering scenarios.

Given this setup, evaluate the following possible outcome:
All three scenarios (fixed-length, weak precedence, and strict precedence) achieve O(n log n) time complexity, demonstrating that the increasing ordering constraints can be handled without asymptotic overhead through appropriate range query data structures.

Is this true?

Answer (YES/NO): NO